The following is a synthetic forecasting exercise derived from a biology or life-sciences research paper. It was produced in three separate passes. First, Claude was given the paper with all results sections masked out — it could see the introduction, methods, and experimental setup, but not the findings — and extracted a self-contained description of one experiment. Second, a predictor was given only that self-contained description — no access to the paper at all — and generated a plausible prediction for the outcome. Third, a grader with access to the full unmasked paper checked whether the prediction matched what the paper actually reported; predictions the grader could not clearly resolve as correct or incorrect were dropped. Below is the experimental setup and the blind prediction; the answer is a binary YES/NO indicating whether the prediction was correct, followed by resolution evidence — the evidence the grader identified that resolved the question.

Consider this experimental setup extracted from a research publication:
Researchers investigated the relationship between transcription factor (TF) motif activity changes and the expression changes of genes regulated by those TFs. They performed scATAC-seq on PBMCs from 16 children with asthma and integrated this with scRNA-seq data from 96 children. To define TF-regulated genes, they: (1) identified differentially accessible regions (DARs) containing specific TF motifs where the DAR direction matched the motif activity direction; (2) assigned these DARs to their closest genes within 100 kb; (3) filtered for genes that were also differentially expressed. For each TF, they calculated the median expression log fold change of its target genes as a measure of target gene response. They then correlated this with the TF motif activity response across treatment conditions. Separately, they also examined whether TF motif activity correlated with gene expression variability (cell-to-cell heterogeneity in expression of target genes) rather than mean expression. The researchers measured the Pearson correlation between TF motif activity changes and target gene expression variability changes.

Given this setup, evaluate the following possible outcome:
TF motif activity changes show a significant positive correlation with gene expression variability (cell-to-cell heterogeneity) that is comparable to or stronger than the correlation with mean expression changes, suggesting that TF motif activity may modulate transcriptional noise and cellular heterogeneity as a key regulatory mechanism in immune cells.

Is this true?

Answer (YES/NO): NO